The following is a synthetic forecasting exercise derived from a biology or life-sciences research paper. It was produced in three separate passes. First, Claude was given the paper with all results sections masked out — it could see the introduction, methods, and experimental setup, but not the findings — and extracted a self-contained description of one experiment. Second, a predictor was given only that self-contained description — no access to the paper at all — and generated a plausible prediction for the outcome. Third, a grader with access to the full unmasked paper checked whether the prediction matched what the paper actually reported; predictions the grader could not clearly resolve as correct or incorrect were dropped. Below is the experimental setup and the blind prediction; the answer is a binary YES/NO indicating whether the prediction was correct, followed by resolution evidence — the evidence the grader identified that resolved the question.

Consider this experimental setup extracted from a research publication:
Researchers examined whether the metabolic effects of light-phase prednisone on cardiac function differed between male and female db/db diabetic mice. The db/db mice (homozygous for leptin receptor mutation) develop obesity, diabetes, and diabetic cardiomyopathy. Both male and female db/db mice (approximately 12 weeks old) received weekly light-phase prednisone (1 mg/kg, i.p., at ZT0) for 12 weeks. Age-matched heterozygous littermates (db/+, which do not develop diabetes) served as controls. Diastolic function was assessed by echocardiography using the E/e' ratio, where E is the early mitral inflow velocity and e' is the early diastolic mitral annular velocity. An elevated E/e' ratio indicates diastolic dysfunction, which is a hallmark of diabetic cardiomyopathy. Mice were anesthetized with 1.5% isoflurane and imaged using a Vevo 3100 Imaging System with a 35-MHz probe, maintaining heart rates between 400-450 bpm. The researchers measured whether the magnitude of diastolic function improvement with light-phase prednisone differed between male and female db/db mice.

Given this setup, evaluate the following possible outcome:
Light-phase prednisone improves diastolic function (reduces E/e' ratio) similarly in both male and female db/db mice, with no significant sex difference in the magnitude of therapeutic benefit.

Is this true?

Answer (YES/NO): YES